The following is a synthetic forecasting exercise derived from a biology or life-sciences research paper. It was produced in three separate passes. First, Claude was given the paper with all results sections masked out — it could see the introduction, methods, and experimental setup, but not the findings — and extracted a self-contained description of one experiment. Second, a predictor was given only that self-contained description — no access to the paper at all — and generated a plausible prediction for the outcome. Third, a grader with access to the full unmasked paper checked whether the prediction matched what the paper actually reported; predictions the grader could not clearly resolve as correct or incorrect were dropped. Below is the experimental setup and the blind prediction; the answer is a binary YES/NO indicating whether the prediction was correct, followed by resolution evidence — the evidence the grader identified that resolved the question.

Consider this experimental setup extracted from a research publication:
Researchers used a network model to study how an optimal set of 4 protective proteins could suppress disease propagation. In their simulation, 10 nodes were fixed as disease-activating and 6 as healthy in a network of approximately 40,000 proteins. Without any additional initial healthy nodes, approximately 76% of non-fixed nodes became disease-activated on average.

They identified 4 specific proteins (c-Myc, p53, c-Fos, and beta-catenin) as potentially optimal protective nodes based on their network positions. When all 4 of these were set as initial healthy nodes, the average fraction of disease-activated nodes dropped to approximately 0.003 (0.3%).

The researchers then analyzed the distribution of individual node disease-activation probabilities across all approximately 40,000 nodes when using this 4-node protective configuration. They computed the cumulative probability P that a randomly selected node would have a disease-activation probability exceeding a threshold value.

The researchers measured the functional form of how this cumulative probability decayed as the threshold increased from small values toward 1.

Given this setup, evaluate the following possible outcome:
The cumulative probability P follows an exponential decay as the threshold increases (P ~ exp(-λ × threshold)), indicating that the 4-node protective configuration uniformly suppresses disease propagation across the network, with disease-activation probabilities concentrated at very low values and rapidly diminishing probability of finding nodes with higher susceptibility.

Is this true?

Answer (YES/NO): NO